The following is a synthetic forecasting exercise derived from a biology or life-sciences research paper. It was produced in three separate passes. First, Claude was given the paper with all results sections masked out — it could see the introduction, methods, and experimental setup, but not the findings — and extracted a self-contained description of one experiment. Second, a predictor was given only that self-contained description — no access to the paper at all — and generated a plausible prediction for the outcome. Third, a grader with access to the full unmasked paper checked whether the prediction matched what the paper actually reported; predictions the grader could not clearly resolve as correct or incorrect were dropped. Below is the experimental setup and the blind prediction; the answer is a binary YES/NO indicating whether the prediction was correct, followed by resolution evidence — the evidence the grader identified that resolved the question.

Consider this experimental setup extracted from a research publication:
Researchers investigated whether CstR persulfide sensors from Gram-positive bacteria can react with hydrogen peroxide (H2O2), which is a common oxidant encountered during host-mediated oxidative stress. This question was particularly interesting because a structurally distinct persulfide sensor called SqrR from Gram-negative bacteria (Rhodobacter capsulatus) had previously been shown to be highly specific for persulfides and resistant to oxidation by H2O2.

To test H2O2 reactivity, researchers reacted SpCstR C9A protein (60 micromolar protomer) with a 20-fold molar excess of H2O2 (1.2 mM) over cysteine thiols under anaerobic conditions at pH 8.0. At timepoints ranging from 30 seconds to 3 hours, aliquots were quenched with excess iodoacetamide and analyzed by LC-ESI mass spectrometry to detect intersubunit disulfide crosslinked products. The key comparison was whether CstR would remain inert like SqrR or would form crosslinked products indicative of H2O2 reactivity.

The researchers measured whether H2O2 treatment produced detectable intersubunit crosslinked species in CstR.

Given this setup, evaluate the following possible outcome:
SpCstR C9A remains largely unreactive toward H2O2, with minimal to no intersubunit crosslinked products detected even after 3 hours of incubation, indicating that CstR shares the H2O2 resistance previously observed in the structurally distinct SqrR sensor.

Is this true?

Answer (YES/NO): NO